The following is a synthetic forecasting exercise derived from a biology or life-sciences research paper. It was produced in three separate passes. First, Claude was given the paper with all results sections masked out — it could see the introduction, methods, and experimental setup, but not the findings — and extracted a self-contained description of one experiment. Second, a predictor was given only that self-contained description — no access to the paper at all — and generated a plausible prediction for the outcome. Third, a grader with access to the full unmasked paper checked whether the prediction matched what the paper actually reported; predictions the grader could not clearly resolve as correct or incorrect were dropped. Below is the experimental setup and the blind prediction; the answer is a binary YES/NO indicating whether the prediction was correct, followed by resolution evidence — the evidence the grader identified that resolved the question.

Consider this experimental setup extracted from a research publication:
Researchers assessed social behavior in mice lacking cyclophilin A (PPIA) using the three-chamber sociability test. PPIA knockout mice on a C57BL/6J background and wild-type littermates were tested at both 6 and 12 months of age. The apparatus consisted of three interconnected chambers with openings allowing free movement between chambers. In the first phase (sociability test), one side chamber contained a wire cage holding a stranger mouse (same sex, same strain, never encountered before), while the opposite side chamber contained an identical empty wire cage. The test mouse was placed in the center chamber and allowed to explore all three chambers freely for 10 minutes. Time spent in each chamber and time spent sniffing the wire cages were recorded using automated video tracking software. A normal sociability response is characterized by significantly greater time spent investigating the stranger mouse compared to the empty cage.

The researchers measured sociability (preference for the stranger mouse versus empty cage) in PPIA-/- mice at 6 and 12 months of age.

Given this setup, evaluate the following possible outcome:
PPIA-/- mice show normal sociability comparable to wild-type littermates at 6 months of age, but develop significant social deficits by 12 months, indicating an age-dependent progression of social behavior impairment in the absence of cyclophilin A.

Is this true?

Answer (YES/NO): NO